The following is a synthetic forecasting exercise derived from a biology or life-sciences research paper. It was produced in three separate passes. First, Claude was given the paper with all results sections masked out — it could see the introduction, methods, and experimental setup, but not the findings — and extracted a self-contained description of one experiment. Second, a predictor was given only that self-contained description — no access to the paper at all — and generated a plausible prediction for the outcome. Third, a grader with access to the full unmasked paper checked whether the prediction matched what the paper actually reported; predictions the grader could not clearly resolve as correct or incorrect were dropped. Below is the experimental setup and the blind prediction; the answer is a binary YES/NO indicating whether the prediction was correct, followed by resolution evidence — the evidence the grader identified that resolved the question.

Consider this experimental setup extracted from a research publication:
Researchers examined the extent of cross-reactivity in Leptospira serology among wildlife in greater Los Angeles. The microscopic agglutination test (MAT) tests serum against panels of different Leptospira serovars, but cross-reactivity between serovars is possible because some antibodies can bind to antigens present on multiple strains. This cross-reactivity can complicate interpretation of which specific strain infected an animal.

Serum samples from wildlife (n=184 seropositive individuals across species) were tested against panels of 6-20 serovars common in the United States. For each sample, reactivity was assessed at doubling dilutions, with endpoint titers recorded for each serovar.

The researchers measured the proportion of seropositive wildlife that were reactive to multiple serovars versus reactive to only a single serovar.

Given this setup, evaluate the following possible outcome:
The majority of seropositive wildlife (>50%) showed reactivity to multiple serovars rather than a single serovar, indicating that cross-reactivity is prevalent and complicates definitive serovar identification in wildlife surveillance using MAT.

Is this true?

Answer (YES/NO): YES